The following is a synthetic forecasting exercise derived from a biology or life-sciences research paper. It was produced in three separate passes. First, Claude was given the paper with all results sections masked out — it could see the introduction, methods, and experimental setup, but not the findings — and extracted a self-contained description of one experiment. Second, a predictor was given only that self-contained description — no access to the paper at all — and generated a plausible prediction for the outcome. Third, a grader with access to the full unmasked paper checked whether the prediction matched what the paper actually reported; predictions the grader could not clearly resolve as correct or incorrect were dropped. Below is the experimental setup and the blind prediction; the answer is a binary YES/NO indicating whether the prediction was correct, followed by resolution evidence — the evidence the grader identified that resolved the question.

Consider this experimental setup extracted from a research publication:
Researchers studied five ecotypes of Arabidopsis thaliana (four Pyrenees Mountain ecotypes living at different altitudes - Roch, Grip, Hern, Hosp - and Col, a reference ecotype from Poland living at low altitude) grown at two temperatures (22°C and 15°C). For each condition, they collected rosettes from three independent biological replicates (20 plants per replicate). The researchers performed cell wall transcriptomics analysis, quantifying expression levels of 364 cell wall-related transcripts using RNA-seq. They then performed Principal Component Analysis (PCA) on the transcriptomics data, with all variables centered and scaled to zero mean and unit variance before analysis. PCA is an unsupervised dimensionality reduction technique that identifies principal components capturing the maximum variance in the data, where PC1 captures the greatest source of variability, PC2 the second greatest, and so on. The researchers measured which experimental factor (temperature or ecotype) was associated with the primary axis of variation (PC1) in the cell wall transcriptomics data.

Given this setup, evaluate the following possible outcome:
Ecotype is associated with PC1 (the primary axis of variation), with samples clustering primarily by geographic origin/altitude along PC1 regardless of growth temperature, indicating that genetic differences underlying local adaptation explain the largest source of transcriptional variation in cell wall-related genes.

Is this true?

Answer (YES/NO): NO